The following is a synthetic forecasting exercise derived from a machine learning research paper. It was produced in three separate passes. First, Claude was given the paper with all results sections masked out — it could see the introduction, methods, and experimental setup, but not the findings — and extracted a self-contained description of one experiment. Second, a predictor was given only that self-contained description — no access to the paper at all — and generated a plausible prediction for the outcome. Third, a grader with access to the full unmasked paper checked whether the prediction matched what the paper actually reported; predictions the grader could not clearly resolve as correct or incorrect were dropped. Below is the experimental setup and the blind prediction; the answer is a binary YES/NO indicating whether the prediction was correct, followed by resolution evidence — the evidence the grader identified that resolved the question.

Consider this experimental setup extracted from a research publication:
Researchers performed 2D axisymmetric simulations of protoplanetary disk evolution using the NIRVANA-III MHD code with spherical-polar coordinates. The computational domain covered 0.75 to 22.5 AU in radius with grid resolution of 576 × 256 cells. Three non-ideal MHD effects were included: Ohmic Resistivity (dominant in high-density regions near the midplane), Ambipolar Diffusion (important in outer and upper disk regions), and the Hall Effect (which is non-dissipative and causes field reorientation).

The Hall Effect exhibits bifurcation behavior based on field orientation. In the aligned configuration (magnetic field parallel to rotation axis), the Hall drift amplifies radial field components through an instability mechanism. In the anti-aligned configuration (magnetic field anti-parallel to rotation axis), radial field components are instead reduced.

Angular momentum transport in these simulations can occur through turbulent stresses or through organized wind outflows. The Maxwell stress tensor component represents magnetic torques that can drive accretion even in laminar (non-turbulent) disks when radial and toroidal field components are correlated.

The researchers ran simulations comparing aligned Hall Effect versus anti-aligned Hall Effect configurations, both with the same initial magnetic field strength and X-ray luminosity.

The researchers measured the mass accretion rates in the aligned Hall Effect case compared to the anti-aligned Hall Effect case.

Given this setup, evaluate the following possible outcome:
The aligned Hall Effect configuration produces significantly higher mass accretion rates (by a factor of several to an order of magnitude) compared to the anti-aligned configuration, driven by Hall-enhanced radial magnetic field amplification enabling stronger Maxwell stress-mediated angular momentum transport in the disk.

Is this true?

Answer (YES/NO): NO